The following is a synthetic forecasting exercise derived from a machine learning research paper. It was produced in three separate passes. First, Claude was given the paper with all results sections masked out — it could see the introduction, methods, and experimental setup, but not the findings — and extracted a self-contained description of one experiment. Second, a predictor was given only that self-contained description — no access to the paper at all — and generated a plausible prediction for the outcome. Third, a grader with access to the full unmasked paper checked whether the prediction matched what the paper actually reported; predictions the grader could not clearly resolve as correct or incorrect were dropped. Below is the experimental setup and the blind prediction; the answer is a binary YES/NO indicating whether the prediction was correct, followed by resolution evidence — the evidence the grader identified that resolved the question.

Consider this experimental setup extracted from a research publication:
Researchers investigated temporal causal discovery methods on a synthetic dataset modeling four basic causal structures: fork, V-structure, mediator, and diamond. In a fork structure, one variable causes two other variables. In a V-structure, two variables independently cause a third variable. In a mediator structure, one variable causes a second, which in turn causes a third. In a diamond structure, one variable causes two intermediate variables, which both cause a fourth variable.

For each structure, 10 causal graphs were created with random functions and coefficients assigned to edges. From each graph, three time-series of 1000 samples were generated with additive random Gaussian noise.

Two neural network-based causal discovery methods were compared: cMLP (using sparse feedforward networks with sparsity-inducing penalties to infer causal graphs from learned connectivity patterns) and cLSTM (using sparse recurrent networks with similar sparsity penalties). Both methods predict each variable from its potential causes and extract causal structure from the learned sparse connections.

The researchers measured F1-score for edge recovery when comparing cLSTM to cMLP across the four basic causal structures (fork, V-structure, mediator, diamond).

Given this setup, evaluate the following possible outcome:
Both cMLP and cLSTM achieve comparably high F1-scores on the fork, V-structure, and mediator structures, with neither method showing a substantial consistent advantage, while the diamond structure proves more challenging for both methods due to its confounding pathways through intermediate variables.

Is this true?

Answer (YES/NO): NO